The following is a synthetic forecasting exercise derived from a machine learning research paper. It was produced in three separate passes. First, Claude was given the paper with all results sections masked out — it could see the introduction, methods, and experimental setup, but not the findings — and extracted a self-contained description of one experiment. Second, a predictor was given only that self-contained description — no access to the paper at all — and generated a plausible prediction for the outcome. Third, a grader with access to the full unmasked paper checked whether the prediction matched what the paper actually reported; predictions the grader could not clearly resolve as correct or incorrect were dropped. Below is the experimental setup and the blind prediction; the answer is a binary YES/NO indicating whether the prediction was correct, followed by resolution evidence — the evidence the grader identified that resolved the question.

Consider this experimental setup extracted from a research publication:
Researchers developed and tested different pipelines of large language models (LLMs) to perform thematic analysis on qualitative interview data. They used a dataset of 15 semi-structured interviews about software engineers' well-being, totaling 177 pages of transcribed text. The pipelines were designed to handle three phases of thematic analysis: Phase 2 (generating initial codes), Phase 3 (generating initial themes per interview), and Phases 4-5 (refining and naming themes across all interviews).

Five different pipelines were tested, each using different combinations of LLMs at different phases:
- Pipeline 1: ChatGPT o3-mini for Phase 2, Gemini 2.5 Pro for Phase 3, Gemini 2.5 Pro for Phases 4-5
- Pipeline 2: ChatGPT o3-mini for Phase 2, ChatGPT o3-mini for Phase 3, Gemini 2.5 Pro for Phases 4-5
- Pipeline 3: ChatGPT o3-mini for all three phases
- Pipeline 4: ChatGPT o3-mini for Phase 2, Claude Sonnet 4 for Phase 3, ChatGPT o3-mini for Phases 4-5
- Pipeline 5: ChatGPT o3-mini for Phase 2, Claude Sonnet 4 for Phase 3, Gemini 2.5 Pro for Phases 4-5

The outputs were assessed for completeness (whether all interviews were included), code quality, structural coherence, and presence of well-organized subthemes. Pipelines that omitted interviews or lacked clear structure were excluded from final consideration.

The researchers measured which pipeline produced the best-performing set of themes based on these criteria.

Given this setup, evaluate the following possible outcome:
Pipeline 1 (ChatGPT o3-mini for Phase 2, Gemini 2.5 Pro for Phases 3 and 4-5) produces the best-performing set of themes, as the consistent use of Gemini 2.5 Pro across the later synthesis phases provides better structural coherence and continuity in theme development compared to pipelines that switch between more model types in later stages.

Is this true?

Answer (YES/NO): NO